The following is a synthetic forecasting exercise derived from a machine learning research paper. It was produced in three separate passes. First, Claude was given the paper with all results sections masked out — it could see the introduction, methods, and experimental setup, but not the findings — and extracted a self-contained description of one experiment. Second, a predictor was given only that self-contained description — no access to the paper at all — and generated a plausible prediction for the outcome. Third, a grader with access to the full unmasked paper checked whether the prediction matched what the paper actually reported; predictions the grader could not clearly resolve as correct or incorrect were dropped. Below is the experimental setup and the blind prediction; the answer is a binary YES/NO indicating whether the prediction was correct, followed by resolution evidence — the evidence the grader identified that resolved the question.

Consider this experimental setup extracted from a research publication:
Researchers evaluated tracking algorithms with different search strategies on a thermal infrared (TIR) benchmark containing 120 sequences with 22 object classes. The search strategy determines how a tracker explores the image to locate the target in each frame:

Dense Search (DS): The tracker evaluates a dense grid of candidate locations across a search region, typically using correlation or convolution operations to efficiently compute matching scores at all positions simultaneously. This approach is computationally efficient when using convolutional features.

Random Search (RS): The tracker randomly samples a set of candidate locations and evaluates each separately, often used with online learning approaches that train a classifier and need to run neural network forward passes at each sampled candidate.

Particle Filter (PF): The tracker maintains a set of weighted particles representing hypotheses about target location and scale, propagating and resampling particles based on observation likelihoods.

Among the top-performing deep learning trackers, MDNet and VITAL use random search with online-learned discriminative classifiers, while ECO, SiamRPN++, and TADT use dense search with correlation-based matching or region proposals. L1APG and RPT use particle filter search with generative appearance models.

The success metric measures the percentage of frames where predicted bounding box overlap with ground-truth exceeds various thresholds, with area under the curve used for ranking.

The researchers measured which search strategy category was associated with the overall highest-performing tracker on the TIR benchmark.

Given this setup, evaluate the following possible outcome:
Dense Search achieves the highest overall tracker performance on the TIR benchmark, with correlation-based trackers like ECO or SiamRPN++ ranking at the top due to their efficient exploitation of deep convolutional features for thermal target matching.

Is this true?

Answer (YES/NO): YES